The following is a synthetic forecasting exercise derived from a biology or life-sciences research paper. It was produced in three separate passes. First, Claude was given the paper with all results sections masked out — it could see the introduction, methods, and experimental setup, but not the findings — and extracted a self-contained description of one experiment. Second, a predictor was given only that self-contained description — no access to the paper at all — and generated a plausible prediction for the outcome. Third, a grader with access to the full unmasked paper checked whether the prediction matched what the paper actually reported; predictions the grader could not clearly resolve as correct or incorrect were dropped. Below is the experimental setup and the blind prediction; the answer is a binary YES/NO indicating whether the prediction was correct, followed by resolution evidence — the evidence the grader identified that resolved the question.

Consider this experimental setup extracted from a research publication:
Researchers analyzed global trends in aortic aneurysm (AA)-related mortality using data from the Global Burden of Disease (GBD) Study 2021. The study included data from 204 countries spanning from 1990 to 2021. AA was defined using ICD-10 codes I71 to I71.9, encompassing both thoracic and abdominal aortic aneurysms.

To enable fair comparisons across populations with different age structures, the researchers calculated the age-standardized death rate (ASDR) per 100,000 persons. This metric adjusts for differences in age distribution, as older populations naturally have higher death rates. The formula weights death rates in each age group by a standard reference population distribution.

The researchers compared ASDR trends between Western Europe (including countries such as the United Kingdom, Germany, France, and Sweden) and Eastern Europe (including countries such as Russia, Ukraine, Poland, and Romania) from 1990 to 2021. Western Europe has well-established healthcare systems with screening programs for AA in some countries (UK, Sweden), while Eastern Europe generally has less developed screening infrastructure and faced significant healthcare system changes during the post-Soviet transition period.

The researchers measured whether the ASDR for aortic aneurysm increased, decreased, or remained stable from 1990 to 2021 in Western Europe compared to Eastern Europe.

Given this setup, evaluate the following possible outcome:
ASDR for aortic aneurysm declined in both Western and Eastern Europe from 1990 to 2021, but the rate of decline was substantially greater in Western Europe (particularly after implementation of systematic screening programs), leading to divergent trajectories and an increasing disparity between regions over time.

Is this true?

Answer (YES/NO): NO